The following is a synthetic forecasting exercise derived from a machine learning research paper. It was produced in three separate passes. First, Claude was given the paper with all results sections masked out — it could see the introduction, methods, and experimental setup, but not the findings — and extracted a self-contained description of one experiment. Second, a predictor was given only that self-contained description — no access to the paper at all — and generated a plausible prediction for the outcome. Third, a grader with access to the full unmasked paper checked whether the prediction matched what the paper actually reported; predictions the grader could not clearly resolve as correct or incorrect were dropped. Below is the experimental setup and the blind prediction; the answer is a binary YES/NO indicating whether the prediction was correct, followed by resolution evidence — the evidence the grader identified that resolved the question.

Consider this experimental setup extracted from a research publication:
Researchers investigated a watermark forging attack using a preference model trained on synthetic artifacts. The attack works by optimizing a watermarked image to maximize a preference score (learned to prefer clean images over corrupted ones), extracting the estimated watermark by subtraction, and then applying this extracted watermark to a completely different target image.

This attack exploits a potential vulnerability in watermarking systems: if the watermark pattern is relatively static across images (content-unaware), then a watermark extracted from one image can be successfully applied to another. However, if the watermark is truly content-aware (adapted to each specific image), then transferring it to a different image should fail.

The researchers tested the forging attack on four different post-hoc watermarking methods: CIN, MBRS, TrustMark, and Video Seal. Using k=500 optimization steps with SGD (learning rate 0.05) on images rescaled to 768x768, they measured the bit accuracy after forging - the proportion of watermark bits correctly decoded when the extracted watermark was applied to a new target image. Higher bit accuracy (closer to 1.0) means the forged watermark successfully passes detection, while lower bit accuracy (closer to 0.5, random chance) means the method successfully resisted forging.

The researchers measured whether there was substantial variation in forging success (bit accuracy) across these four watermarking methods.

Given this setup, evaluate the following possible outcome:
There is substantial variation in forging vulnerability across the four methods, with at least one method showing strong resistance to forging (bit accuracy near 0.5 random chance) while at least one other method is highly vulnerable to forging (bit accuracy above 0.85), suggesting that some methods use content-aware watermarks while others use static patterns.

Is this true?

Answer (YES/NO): NO